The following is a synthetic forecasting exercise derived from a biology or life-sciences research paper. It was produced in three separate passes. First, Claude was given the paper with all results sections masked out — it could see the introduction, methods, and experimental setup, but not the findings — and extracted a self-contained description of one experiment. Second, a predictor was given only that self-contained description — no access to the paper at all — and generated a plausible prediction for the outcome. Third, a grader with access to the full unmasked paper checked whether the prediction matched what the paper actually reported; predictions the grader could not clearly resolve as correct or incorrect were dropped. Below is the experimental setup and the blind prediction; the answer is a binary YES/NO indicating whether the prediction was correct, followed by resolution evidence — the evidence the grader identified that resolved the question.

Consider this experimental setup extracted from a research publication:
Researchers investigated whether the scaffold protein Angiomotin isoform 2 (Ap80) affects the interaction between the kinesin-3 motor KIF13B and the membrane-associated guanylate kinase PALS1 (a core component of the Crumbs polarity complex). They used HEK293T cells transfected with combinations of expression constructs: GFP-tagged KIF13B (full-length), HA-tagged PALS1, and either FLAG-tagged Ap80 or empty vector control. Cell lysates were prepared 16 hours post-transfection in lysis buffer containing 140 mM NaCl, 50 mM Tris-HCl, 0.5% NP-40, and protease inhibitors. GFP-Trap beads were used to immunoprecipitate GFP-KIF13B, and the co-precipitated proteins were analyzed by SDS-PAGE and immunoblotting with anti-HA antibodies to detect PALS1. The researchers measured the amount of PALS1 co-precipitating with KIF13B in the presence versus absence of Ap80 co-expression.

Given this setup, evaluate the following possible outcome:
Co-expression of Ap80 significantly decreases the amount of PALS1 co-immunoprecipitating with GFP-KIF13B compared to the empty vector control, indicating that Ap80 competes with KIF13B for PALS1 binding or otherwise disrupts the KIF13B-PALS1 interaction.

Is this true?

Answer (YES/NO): NO